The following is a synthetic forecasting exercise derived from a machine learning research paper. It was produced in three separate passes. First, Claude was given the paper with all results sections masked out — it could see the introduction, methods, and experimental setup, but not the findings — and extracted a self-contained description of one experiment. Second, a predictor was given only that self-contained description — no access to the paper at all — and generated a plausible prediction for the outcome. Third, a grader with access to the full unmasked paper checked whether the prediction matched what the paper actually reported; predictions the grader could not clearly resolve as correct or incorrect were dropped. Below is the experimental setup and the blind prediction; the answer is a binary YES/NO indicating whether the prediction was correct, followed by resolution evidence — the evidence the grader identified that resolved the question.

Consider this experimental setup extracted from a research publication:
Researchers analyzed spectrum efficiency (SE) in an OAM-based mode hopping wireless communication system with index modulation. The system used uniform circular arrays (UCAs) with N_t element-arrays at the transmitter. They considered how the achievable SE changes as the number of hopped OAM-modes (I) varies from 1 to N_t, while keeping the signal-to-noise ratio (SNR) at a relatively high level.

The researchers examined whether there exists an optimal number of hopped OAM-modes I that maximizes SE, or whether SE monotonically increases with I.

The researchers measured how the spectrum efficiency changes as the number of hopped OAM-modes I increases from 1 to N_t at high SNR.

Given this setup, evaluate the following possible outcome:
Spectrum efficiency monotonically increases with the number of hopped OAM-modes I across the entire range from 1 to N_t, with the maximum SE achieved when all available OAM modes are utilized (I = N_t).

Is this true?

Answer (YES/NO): YES